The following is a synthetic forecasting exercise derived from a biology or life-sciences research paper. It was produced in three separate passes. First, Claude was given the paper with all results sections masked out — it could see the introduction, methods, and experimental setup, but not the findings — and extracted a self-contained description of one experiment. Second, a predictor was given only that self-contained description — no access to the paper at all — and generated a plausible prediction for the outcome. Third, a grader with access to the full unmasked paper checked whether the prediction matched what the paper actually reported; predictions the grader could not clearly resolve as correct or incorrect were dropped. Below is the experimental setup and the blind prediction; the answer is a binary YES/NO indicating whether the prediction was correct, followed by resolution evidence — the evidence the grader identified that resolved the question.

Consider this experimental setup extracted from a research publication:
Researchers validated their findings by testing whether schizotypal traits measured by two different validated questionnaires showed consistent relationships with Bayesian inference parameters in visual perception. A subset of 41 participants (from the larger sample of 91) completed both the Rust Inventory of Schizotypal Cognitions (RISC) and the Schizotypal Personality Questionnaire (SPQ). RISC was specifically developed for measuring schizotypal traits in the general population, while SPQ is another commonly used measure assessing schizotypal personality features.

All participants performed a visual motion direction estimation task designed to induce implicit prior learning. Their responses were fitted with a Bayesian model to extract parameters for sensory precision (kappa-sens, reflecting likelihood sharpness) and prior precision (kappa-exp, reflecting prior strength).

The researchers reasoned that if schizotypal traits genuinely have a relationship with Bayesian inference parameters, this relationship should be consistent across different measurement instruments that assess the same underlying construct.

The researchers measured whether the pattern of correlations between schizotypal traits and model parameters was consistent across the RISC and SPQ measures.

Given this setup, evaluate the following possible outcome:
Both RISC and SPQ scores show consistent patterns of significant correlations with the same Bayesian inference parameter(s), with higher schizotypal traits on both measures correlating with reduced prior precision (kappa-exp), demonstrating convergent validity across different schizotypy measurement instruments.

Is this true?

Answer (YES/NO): NO